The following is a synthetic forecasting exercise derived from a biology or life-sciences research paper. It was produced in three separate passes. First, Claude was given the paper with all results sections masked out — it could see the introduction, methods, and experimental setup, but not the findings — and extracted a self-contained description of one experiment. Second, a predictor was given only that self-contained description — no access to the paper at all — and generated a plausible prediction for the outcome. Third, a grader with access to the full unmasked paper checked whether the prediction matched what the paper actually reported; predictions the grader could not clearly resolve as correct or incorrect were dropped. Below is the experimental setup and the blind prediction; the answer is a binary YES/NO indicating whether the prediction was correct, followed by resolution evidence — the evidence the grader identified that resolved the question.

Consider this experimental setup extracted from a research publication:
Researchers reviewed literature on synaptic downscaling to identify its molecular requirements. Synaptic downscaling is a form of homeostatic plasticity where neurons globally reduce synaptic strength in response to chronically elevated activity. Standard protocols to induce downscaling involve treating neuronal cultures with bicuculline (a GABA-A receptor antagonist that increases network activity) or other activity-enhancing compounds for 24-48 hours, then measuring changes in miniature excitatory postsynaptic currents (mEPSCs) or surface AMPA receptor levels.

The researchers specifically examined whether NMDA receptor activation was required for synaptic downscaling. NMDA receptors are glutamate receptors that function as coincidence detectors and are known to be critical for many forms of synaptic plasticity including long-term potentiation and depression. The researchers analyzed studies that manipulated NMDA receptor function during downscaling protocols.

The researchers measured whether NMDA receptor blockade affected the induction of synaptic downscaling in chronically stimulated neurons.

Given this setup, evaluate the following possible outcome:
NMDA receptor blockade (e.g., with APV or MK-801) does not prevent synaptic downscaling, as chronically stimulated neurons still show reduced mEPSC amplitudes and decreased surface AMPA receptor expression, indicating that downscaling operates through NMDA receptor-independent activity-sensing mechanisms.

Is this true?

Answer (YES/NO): NO